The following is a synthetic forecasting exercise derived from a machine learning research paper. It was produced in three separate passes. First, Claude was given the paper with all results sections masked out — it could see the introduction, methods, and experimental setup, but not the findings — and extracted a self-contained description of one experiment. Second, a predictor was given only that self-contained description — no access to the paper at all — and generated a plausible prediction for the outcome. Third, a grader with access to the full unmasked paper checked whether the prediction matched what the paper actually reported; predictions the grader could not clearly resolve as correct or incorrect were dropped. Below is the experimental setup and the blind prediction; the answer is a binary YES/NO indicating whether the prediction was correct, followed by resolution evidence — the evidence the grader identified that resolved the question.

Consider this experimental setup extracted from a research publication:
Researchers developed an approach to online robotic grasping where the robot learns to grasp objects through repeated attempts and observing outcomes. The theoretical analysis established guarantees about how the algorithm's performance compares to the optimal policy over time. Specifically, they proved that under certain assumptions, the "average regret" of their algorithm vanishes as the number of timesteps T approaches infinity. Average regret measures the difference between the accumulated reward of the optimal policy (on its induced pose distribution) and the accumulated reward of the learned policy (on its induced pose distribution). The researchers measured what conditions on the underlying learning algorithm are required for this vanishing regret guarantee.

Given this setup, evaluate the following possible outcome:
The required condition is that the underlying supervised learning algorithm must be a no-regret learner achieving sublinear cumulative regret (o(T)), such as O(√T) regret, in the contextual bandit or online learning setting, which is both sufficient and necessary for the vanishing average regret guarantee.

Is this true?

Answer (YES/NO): NO